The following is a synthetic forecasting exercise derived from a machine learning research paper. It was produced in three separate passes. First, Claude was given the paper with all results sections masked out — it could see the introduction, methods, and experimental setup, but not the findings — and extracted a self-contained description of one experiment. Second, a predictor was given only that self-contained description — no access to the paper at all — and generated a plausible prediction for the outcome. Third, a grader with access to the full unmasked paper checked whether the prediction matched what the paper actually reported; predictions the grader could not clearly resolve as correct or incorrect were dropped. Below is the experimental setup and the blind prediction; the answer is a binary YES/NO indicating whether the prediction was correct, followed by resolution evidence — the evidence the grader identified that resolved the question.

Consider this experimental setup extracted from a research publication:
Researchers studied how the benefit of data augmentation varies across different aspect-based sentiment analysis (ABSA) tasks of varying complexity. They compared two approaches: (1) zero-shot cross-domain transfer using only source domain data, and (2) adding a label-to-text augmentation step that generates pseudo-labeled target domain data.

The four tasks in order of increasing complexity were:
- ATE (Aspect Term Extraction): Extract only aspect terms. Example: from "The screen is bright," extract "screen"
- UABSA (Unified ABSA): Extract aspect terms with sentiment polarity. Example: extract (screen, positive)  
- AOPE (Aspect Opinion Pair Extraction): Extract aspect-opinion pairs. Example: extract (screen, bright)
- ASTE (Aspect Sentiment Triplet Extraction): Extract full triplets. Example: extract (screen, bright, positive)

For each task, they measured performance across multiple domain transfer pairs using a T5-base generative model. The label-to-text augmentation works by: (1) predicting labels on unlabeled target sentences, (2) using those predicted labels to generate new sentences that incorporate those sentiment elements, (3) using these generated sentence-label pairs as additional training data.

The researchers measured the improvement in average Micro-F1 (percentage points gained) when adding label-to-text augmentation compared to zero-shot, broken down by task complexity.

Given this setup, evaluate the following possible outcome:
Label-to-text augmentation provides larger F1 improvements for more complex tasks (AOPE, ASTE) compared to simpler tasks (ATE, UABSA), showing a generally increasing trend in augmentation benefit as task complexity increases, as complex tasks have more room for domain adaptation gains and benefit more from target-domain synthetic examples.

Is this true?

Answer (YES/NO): NO